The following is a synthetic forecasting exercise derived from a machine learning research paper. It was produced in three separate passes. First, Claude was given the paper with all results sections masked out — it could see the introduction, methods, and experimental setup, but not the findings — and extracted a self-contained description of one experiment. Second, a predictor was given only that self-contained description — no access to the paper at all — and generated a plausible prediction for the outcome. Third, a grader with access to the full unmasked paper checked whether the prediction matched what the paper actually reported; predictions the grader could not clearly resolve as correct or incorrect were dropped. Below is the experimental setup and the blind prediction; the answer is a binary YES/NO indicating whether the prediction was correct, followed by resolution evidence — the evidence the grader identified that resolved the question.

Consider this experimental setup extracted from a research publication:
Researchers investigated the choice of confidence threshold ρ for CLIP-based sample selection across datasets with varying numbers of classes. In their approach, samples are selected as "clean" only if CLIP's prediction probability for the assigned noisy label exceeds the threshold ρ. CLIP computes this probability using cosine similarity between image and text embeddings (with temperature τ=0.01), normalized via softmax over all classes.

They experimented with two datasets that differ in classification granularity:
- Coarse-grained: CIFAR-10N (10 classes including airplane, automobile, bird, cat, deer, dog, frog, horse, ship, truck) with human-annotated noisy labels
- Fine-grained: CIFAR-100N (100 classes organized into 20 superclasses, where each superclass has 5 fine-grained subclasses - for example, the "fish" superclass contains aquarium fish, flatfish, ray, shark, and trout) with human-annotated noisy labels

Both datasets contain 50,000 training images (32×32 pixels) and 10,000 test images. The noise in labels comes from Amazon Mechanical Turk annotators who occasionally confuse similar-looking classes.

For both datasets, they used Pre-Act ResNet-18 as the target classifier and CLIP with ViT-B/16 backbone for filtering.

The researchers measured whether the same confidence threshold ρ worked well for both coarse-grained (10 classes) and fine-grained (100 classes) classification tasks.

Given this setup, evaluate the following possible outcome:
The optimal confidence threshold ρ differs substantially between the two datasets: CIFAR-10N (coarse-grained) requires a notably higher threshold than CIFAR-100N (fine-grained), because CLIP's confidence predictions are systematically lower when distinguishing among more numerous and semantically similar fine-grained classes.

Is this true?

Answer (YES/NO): YES